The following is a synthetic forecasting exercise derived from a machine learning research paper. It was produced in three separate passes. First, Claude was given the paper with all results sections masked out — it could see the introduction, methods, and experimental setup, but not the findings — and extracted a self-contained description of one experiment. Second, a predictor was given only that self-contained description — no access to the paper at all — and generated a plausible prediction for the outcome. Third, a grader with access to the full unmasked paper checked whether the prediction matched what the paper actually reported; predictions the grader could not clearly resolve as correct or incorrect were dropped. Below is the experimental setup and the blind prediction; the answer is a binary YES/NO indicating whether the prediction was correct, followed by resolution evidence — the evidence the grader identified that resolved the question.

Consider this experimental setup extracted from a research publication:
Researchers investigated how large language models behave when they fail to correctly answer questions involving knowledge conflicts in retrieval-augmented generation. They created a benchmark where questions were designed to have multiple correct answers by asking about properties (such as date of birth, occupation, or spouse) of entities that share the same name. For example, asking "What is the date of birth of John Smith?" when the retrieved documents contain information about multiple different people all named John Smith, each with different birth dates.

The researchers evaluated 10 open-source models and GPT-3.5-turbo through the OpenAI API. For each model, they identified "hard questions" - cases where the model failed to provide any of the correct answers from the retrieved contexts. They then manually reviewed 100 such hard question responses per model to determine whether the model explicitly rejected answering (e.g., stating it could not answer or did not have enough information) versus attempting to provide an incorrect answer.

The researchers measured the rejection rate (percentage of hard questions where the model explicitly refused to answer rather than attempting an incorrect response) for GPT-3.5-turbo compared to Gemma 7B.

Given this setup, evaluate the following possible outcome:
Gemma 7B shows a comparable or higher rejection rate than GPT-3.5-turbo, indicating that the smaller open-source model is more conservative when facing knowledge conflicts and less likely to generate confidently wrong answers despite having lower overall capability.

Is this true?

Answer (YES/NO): NO